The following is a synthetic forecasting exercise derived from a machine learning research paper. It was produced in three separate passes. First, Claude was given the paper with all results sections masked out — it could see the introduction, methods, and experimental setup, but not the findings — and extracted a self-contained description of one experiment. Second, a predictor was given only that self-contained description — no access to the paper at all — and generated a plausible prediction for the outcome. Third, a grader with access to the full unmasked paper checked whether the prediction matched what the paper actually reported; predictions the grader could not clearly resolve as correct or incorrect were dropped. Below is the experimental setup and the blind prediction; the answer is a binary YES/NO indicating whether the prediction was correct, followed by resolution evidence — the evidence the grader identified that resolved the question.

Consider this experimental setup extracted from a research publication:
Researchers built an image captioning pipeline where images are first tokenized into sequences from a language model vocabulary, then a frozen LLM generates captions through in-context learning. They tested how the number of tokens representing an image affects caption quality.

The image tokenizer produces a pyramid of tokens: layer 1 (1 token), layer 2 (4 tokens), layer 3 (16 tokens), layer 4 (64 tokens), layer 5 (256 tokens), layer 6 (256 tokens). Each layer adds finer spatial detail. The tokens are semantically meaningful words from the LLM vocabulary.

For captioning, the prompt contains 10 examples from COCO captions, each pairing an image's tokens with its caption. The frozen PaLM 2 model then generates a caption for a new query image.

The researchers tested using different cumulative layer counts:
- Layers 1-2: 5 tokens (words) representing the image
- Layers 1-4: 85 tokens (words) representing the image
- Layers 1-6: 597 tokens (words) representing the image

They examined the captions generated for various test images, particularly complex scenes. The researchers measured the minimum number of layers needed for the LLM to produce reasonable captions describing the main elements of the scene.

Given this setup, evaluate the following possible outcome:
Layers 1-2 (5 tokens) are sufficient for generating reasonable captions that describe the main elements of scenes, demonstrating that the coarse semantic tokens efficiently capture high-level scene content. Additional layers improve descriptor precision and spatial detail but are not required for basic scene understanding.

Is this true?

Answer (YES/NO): NO